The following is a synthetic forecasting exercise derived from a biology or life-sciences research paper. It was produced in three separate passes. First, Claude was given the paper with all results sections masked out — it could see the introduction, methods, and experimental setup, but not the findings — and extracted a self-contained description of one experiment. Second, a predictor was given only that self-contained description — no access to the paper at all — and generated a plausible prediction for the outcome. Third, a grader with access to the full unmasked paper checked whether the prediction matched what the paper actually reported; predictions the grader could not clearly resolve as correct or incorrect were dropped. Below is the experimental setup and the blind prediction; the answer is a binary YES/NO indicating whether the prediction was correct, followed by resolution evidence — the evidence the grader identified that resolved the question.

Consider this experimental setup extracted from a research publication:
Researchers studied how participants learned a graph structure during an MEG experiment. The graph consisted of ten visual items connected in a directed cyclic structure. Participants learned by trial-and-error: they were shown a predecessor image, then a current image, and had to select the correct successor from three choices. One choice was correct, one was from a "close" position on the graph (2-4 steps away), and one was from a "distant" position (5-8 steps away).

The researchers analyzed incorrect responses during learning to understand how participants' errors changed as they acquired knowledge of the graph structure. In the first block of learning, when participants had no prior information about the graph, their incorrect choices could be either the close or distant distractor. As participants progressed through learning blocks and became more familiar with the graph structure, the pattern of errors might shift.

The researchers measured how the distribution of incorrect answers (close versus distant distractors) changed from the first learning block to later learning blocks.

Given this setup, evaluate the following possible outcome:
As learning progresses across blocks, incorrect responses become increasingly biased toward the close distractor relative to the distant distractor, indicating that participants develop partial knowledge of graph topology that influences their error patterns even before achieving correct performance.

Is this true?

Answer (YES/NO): YES